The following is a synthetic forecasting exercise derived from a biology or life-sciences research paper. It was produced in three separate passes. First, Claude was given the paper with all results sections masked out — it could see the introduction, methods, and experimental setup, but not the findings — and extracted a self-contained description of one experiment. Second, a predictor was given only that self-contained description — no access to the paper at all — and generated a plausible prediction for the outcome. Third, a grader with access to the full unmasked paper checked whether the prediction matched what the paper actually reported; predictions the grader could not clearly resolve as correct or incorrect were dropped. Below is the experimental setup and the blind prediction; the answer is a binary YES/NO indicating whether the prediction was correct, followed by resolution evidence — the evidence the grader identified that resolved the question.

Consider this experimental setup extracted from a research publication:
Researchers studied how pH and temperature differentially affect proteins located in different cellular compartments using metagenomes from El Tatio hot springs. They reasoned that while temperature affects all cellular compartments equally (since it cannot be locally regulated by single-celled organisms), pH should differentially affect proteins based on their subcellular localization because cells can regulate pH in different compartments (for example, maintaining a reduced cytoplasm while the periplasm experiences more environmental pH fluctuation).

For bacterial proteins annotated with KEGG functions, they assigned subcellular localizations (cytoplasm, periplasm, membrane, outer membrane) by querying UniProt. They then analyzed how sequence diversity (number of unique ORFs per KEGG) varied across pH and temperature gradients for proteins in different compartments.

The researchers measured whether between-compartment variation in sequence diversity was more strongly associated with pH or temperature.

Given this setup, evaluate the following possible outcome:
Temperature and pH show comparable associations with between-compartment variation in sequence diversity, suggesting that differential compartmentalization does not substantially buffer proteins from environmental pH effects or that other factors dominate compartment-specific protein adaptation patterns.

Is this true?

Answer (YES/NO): NO